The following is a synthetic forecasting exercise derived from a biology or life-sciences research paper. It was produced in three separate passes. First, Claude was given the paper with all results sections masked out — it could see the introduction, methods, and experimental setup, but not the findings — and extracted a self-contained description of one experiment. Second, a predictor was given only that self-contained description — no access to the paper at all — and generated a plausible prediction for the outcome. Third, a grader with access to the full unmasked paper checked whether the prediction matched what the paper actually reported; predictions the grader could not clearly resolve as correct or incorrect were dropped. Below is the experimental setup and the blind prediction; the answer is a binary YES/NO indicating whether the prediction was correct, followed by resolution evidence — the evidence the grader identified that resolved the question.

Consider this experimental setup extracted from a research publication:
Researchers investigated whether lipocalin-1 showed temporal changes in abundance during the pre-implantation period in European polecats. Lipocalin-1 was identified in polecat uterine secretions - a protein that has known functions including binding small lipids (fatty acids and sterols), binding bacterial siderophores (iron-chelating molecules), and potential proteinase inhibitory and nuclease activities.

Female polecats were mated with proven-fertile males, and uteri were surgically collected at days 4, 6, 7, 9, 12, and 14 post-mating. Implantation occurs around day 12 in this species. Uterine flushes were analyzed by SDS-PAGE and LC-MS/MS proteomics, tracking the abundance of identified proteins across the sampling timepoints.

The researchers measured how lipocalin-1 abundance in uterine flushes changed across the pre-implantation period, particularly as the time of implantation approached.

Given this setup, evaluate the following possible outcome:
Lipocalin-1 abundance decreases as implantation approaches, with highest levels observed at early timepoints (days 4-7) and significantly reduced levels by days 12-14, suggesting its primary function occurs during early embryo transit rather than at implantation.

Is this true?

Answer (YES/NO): NO